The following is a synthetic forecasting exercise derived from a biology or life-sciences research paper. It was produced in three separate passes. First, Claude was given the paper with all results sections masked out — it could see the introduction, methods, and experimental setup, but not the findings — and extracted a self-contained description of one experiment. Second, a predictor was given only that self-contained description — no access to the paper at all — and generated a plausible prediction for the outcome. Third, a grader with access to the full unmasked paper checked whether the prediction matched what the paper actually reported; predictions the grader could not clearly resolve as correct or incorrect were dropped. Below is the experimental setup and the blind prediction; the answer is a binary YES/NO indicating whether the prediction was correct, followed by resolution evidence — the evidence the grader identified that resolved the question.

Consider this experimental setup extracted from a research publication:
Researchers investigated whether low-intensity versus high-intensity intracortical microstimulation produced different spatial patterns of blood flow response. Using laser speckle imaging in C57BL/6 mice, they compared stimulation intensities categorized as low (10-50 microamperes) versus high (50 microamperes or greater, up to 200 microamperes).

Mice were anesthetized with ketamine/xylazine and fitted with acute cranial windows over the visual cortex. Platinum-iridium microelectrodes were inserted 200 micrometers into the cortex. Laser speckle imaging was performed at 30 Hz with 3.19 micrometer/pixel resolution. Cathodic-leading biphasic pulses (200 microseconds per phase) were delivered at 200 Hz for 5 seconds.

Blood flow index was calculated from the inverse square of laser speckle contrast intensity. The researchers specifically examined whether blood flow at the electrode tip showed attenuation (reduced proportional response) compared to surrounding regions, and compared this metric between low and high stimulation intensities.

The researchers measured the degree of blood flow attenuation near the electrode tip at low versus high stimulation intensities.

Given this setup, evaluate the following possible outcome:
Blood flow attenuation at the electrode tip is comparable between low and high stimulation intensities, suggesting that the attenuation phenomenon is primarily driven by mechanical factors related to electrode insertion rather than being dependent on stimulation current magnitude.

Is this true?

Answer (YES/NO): NO